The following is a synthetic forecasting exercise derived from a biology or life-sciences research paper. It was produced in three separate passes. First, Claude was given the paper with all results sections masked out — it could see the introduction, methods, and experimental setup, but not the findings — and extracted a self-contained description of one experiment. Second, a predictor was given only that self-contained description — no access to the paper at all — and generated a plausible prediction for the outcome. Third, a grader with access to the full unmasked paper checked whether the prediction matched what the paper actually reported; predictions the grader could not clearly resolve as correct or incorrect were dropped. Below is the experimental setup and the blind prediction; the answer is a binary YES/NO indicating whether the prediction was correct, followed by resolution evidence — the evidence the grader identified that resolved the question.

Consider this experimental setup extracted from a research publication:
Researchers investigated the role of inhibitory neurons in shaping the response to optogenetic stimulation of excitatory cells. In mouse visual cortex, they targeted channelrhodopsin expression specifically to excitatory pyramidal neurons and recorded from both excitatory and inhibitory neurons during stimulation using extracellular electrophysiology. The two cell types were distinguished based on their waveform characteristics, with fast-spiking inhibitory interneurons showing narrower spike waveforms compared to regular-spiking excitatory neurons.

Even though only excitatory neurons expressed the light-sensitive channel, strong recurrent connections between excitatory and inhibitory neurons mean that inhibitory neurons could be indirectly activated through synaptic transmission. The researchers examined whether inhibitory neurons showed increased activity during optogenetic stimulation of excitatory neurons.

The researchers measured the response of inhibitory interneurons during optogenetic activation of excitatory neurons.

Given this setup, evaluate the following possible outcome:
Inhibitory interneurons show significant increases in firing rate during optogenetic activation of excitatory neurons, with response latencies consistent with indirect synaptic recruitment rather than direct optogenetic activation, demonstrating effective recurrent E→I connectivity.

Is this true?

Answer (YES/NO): YES